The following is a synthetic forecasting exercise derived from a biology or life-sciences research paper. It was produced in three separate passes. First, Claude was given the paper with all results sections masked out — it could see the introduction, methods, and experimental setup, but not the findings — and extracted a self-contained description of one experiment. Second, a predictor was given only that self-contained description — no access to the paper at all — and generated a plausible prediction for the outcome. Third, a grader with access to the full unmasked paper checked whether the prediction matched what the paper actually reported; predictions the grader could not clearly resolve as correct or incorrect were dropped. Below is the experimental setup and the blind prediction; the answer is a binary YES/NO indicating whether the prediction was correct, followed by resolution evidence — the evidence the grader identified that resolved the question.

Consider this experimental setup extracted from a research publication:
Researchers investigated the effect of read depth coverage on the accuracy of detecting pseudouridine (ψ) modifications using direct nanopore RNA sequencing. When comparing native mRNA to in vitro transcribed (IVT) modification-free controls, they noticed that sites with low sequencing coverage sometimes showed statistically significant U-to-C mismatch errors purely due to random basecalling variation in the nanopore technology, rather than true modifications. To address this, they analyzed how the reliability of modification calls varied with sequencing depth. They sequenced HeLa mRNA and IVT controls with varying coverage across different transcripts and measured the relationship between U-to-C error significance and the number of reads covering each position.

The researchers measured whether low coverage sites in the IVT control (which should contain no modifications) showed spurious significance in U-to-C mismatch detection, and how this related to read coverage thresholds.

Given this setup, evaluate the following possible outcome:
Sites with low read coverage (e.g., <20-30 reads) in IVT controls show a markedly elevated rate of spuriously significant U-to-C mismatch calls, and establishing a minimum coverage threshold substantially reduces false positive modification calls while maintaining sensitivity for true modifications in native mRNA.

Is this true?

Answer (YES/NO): NO